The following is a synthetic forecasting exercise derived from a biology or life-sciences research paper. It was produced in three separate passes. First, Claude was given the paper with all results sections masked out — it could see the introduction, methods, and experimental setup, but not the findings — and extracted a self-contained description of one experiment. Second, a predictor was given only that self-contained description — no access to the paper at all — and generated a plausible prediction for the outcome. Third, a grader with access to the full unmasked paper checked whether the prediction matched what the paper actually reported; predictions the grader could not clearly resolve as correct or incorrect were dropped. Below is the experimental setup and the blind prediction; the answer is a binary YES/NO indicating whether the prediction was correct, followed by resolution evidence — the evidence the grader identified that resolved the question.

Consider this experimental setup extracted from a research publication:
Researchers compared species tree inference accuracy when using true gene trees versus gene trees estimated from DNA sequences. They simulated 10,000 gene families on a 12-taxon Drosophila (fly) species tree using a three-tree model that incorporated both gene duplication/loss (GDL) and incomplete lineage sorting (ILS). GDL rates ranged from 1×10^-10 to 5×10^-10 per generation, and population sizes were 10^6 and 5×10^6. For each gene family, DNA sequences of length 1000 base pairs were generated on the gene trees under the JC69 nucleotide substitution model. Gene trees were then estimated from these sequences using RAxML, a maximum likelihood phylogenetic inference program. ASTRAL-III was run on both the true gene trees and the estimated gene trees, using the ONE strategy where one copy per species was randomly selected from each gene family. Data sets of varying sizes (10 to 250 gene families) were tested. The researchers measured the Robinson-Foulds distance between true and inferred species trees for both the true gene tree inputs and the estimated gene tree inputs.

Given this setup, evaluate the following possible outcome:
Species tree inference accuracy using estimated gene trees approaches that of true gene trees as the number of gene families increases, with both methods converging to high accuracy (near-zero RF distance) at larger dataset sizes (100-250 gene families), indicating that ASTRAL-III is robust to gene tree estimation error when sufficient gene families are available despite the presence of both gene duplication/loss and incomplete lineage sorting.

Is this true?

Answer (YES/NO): NO